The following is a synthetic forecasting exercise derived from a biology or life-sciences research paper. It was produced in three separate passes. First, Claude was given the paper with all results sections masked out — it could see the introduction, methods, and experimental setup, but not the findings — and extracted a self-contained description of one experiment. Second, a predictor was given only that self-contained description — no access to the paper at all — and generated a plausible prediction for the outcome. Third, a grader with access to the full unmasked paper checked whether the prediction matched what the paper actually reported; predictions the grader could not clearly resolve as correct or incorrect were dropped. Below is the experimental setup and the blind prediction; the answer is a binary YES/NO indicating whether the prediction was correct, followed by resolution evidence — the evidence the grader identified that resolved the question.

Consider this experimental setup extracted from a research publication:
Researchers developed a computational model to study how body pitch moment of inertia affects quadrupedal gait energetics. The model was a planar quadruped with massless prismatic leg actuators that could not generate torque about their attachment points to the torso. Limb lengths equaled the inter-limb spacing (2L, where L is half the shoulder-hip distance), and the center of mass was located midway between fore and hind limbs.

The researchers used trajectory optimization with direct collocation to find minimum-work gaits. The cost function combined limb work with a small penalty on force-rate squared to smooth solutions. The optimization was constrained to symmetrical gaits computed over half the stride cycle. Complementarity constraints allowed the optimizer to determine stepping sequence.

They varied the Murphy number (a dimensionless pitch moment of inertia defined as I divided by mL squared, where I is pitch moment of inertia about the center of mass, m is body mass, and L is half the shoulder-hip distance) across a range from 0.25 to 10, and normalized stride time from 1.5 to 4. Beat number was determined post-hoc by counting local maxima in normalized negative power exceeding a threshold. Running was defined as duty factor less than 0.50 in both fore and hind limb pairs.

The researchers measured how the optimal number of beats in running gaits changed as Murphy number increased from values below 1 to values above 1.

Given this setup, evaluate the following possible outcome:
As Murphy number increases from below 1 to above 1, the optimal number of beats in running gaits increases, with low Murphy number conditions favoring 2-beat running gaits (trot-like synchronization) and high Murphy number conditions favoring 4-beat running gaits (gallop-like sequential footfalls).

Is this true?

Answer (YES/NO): YES